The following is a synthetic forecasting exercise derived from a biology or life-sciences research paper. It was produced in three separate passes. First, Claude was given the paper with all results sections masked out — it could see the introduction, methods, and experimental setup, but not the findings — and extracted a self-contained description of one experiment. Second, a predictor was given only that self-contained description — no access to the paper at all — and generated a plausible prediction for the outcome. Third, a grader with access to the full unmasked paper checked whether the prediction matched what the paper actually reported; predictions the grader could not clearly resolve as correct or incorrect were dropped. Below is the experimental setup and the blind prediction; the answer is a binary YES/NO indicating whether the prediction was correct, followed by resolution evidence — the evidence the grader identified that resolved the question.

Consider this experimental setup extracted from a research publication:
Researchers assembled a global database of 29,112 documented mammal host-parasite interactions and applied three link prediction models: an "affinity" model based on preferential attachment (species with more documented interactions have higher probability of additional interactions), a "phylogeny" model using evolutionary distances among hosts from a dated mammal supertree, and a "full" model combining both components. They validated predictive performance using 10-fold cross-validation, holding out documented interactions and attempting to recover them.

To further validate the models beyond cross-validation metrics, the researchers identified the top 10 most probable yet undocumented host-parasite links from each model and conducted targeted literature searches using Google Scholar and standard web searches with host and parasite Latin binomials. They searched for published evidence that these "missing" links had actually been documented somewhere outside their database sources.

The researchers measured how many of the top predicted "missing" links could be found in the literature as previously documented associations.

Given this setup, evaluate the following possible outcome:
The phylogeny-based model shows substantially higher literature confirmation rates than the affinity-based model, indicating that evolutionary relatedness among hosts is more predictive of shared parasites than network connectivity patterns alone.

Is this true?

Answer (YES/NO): YES